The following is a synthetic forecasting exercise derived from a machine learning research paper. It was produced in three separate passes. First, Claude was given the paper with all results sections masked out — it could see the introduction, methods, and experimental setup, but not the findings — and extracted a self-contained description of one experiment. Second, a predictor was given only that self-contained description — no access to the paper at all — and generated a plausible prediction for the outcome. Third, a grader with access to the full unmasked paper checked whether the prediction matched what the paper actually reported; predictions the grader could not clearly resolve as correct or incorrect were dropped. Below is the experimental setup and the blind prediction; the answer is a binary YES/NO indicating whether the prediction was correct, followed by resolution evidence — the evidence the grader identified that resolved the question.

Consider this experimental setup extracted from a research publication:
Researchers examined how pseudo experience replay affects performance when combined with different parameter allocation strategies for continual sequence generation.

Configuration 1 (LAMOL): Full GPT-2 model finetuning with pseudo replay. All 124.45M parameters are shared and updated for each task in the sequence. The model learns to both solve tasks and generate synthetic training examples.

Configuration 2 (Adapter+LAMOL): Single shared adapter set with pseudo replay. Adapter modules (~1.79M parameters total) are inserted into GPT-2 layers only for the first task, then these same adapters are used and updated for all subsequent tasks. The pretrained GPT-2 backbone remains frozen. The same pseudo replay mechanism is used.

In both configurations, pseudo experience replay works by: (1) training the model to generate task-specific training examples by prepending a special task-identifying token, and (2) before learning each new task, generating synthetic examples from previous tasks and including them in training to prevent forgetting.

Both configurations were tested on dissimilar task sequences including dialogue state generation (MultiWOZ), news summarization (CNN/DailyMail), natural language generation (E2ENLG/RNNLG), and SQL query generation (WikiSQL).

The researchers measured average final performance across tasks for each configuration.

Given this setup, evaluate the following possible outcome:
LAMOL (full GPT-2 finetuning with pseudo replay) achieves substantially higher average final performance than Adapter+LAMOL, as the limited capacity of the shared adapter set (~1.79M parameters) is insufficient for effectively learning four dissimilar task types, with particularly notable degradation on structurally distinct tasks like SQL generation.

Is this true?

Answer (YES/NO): NO